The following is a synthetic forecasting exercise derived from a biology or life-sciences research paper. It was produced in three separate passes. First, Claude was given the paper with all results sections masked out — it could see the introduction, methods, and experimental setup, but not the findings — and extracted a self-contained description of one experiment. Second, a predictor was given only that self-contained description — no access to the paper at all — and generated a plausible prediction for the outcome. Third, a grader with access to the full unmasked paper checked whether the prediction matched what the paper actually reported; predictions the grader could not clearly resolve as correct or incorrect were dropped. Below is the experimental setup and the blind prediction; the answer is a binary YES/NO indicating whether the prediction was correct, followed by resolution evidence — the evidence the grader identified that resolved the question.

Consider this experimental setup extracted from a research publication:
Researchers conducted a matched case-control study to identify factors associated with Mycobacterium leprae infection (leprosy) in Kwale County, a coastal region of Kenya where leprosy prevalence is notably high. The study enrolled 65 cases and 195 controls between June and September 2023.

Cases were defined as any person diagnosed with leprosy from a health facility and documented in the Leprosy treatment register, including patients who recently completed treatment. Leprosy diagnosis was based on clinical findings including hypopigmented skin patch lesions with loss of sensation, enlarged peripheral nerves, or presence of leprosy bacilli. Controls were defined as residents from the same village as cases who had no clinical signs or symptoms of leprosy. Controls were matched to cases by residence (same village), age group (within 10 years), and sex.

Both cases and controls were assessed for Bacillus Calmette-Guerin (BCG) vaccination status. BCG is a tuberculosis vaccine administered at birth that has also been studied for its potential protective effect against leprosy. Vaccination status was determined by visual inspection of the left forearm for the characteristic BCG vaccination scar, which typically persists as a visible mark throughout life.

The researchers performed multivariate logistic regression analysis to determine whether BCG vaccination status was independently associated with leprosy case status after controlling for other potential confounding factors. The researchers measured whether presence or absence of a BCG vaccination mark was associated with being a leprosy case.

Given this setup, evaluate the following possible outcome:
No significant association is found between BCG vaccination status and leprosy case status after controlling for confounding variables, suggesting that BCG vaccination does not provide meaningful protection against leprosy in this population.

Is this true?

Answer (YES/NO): NO